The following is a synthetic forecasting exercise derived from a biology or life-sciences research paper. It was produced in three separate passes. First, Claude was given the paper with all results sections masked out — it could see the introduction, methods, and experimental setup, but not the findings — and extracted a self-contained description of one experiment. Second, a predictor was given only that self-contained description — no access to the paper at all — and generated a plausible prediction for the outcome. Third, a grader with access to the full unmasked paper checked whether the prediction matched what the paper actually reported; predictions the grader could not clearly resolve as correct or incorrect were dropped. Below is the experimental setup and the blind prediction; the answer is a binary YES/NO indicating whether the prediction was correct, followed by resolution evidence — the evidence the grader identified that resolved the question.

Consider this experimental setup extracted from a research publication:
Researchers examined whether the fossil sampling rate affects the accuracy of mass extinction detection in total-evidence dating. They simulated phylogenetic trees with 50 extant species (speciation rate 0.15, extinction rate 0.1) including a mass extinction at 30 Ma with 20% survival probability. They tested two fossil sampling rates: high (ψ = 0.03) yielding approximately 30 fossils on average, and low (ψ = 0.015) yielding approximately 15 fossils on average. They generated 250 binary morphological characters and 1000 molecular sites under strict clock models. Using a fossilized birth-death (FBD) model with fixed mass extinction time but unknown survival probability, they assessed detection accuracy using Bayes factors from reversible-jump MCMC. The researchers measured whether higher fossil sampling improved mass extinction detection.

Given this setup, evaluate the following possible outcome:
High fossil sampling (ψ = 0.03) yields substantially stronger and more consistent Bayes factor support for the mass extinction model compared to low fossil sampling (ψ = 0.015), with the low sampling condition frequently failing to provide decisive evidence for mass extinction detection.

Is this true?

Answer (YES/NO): NO